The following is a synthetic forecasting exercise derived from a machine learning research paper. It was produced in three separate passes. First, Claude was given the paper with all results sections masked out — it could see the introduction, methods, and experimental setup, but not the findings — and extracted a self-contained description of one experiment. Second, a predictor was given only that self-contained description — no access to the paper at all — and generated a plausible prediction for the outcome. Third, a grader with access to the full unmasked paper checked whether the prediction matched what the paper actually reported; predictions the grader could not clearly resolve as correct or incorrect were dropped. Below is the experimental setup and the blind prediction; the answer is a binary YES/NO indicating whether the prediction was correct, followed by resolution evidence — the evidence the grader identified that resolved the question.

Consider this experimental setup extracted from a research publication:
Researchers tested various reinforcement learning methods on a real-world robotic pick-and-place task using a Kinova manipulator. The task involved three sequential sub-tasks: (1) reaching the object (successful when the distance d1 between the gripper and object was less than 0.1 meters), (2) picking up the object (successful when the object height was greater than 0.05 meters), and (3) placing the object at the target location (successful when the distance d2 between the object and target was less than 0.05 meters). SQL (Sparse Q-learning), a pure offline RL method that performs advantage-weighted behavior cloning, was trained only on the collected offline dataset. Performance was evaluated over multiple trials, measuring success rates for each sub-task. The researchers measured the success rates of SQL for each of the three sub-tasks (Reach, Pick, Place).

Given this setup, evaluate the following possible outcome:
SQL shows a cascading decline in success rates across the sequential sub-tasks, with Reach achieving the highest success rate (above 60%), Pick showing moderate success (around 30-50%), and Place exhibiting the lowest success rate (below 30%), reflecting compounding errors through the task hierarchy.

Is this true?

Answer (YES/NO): NO